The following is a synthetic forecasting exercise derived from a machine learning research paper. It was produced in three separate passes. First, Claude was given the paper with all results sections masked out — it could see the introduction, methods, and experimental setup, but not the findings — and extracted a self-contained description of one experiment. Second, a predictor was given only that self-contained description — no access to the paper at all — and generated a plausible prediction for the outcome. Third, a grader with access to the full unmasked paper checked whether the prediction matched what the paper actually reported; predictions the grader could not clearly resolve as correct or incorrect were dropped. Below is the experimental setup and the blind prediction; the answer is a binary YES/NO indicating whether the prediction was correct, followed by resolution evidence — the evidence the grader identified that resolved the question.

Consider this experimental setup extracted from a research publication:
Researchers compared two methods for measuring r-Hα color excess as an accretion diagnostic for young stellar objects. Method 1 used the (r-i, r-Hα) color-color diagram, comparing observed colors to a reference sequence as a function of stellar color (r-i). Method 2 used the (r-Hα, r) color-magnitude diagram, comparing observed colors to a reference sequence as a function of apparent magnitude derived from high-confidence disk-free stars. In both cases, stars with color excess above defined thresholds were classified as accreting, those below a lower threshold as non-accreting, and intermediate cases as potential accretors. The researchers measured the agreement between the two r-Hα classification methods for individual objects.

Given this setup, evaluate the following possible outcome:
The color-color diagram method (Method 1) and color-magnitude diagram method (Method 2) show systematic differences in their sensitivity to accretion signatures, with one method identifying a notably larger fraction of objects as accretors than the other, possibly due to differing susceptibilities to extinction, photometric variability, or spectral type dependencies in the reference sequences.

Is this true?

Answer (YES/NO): NO